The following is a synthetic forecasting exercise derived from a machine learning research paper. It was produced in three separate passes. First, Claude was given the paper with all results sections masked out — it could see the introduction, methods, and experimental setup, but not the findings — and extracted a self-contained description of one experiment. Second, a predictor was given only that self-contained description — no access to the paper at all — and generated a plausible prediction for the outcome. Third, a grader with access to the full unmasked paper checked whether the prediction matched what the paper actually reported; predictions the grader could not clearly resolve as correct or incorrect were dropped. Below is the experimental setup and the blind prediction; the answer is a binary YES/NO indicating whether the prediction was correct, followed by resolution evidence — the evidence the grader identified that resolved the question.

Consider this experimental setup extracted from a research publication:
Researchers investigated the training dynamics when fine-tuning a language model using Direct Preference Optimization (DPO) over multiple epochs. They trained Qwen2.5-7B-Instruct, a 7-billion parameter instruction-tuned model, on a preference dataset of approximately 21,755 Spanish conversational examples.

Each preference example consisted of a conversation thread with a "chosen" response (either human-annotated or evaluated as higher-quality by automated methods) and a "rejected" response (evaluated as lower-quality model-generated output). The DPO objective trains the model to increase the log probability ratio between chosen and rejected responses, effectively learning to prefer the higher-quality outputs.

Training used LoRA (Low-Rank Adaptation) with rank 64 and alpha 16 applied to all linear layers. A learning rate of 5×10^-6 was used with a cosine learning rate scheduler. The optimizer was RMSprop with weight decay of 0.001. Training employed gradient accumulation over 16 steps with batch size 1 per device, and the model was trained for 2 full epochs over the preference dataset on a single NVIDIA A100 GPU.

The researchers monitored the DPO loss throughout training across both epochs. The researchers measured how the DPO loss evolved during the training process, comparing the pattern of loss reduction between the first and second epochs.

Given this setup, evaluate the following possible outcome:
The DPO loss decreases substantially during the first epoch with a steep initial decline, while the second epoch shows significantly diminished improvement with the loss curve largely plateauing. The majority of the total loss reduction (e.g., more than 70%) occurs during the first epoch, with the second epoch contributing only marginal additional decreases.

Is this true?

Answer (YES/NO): NO